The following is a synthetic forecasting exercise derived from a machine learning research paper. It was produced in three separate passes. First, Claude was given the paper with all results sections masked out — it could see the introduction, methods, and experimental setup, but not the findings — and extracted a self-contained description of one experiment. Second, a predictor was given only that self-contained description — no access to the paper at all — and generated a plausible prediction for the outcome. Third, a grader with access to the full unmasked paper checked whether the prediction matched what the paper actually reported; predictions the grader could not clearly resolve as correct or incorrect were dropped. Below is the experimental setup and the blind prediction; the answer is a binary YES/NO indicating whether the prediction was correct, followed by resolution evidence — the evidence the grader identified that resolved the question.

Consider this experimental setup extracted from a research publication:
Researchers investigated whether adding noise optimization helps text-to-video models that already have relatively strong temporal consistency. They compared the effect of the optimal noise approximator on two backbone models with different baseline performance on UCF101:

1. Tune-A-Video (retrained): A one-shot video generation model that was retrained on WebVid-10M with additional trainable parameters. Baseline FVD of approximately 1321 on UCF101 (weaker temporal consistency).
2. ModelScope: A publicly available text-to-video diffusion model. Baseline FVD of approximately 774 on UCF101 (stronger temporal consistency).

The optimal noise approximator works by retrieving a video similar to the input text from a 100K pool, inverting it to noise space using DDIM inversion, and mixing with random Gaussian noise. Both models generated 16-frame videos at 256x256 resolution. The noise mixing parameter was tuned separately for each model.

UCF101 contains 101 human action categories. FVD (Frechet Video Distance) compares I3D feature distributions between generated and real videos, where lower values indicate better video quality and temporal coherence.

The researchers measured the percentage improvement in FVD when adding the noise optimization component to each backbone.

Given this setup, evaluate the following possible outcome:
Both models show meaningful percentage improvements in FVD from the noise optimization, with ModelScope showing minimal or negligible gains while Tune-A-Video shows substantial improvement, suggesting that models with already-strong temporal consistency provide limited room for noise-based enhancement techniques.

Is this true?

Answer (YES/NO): NO